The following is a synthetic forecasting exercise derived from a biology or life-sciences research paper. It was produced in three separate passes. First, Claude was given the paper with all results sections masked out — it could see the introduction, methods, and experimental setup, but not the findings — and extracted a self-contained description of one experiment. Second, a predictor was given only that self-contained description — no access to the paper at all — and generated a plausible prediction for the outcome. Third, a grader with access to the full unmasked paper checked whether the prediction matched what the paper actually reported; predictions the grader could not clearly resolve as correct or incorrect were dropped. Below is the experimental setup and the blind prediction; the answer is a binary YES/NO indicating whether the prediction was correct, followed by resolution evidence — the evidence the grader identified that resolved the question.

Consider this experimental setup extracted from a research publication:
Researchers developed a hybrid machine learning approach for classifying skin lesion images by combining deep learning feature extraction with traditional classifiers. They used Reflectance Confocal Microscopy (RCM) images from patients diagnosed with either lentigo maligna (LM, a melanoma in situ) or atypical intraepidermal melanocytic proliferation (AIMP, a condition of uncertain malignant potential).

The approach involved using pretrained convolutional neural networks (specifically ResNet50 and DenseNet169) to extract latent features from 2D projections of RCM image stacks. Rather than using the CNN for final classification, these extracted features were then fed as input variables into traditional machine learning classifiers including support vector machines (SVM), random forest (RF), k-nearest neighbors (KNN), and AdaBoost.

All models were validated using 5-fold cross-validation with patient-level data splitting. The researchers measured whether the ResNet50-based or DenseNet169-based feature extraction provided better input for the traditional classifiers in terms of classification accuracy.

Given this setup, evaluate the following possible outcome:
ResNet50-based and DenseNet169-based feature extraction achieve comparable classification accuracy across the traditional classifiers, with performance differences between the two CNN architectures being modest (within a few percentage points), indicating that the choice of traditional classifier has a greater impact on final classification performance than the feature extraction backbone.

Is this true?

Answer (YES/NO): NO